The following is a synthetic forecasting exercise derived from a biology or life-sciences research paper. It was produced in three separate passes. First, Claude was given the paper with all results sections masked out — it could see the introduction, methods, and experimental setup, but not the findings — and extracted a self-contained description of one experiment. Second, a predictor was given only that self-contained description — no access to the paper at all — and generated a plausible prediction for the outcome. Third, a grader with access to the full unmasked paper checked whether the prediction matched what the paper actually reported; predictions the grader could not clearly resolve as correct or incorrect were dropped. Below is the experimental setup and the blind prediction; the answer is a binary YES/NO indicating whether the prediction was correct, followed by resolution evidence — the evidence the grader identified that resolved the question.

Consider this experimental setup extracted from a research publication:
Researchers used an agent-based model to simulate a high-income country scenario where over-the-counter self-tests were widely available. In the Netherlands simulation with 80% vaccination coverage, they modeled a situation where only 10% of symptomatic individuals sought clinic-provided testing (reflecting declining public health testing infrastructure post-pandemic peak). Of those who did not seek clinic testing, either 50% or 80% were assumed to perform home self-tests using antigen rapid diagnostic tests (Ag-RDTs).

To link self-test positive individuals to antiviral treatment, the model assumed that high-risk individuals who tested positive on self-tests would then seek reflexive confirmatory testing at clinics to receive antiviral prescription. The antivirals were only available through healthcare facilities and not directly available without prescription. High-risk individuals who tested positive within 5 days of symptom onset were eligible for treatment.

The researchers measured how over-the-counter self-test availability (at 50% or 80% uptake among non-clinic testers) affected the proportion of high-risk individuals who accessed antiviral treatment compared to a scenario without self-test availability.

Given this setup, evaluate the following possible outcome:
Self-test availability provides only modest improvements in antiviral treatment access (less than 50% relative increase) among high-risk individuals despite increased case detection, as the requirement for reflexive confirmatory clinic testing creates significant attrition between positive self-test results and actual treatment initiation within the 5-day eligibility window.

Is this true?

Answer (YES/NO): NO